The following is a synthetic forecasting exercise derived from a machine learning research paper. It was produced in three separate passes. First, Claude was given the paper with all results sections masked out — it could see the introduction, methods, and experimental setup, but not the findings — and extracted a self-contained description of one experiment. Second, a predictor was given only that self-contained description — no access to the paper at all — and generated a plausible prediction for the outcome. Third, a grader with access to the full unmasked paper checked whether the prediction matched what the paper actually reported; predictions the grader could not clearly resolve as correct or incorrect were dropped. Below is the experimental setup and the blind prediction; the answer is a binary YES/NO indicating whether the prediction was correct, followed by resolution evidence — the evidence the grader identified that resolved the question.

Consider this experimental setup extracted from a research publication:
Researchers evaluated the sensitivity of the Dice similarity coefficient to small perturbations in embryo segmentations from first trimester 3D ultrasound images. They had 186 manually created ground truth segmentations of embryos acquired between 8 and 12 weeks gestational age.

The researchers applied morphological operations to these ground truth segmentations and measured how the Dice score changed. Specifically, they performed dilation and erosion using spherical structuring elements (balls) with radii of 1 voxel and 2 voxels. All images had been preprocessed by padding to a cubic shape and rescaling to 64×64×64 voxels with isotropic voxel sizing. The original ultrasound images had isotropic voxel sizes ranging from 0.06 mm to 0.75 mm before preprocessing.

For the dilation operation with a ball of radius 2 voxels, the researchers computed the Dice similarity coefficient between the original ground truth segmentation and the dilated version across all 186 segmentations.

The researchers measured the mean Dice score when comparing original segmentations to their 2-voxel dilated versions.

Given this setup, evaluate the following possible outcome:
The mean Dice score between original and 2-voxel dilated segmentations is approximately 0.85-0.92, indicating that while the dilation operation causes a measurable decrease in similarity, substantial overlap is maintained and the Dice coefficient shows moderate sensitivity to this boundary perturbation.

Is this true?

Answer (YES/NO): NO